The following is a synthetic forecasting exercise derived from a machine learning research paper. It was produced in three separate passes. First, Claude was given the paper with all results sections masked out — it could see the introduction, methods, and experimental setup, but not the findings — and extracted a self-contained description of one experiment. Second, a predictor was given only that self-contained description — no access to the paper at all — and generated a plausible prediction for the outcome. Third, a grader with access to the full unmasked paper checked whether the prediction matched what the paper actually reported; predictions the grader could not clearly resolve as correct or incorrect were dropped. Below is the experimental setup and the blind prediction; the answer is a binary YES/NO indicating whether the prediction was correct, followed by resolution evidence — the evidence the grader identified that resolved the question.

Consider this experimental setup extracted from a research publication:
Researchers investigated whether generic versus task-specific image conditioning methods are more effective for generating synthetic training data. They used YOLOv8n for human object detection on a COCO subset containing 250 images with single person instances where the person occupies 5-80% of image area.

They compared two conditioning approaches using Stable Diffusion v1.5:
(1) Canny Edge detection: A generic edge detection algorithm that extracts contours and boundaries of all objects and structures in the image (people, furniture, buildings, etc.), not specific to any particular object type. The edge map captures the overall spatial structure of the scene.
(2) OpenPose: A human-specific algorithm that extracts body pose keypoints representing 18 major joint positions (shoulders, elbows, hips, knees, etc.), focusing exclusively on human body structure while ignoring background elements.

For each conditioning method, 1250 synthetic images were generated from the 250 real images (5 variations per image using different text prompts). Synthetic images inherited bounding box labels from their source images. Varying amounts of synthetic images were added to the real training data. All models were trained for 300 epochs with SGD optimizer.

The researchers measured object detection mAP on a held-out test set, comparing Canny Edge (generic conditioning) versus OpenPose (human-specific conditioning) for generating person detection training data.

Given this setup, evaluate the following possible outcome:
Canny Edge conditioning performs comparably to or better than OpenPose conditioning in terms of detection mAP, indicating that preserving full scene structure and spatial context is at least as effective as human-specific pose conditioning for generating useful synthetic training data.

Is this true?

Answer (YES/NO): YES